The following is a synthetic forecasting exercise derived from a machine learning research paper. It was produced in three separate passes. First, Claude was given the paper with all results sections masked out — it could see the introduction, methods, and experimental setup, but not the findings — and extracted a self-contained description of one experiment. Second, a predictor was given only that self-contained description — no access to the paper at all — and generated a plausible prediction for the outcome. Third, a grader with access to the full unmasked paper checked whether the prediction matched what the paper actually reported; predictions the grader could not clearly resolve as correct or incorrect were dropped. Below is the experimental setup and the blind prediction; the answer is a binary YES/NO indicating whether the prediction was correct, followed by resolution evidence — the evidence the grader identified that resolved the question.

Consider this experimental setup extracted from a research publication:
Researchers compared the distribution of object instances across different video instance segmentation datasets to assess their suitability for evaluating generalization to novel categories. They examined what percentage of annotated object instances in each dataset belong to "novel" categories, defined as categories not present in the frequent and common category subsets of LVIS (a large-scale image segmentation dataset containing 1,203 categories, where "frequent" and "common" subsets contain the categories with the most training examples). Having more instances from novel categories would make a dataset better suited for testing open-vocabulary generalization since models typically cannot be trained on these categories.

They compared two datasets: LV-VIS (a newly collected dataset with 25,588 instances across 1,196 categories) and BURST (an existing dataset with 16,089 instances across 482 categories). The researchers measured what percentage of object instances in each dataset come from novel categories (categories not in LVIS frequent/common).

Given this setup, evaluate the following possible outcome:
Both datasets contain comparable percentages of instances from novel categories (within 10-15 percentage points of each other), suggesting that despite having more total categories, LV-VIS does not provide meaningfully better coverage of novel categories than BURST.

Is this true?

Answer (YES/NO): NO